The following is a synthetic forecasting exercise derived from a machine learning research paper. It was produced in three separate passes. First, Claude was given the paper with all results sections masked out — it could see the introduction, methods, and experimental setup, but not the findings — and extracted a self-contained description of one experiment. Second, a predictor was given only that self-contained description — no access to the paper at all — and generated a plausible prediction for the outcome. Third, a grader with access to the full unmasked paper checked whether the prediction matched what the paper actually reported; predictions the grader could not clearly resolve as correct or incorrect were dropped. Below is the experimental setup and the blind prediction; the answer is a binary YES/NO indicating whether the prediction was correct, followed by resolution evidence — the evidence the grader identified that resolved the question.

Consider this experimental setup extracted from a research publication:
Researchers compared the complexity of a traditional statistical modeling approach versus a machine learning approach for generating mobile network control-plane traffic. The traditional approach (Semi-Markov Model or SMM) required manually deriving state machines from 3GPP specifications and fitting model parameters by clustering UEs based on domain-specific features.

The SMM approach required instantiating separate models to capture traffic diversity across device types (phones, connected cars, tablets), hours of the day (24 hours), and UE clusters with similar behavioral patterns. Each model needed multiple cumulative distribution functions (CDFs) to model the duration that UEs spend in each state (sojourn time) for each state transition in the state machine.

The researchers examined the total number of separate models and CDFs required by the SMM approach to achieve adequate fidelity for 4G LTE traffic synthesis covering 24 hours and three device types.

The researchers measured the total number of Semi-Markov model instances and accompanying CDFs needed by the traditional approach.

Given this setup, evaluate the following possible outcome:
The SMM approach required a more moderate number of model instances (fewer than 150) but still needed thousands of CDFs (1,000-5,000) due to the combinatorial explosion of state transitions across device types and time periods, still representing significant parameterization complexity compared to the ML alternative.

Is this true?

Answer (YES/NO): NO